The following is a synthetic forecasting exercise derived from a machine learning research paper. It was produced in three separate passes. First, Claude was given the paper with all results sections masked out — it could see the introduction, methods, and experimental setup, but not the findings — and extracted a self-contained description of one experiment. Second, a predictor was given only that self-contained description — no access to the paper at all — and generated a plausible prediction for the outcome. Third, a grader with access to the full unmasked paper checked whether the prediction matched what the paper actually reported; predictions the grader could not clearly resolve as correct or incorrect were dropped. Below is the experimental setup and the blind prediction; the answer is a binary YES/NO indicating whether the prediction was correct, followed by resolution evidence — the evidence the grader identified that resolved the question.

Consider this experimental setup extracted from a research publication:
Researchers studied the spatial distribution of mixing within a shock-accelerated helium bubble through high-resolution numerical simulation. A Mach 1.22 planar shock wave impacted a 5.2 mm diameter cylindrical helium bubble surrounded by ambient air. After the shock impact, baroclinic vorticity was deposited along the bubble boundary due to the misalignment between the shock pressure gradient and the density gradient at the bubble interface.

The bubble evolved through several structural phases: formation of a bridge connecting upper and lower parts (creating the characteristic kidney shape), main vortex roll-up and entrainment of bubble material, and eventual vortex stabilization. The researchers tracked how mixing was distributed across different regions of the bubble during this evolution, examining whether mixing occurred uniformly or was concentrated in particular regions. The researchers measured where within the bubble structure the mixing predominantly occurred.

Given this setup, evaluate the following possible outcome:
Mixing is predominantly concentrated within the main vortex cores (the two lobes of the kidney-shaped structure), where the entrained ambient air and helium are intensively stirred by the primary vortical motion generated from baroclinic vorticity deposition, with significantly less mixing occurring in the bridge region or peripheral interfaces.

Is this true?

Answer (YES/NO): NO